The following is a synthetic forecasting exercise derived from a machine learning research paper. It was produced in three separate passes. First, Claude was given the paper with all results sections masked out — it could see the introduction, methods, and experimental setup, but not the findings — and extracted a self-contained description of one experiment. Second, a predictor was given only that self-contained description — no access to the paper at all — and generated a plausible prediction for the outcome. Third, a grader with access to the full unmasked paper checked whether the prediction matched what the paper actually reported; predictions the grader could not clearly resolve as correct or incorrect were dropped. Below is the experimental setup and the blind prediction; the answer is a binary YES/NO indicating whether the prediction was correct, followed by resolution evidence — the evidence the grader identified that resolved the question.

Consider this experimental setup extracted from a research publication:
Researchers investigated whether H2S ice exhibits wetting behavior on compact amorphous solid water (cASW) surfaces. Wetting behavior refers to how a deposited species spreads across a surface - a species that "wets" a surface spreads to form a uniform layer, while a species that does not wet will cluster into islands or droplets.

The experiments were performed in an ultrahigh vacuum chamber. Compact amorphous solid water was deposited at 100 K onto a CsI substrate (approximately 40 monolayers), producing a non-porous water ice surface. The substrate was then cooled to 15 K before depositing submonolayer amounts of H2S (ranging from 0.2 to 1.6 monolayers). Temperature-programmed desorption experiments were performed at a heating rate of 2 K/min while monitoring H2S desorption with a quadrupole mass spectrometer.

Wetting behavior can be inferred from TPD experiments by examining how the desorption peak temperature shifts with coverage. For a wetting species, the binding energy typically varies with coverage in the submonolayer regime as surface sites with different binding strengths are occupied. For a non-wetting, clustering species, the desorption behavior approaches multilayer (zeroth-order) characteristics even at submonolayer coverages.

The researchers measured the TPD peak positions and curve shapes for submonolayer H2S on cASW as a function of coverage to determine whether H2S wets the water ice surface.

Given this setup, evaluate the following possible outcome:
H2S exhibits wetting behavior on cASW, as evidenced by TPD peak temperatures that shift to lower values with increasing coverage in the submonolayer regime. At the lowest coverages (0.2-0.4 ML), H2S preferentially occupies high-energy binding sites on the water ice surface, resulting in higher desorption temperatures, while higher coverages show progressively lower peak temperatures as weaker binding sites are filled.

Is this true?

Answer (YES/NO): YES